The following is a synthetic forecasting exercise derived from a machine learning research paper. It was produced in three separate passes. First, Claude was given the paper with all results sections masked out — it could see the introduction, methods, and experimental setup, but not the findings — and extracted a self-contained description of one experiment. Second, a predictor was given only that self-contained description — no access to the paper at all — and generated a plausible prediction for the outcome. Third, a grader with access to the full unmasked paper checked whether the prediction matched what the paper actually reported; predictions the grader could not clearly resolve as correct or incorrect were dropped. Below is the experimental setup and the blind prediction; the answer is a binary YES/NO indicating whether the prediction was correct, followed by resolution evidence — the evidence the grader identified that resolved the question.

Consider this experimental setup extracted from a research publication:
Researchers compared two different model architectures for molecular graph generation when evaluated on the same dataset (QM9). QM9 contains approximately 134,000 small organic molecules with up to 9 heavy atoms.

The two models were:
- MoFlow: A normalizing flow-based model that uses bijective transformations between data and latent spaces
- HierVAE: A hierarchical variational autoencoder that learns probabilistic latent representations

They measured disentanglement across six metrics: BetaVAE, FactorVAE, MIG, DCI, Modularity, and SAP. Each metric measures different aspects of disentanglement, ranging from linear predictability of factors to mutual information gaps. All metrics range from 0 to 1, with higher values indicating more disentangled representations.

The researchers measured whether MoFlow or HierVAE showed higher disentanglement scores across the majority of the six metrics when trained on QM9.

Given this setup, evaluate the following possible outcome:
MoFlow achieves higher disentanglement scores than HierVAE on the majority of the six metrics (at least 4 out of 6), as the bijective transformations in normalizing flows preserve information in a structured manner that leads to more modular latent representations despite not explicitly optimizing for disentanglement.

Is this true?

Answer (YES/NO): NO